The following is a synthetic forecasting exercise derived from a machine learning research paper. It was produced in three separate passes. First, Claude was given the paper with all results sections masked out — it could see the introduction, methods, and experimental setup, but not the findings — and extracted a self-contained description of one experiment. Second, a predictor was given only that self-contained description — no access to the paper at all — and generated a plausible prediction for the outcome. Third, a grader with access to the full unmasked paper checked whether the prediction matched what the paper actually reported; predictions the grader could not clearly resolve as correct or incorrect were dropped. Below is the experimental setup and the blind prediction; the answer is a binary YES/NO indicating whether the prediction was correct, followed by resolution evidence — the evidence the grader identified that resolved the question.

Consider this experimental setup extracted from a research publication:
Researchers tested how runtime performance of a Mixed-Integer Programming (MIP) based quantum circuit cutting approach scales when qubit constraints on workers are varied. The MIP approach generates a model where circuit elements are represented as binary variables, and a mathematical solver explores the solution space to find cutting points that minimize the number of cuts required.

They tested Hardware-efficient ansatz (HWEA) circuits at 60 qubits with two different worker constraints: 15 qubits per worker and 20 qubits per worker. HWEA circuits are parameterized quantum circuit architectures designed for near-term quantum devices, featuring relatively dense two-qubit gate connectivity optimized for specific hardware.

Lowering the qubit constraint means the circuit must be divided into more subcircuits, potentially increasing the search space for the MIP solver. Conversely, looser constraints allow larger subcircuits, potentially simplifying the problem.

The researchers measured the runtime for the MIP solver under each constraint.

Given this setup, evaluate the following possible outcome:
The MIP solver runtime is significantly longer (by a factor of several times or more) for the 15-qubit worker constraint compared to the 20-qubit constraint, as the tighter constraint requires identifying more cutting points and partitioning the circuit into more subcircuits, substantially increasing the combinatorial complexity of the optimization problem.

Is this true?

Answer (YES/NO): YES